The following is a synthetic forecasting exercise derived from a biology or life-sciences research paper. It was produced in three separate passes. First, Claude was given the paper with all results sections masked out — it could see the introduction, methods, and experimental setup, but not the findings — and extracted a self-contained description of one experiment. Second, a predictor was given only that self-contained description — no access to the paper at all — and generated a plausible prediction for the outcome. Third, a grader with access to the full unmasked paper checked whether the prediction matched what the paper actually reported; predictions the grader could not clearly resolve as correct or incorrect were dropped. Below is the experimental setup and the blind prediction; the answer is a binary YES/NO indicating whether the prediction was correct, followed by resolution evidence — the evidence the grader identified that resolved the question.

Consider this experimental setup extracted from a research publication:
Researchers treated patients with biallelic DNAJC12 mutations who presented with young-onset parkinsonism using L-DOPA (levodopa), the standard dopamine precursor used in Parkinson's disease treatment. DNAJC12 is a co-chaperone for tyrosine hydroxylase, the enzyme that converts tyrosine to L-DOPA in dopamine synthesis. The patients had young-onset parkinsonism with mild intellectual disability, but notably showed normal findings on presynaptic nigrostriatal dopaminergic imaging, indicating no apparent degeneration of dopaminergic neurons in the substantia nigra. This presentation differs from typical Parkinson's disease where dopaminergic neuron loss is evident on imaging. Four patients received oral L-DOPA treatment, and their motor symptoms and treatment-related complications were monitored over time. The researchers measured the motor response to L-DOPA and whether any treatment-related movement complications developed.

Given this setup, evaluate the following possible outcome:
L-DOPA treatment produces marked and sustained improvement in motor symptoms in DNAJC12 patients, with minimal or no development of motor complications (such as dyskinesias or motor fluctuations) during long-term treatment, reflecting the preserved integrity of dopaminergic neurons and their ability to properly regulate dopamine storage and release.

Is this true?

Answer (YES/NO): NO